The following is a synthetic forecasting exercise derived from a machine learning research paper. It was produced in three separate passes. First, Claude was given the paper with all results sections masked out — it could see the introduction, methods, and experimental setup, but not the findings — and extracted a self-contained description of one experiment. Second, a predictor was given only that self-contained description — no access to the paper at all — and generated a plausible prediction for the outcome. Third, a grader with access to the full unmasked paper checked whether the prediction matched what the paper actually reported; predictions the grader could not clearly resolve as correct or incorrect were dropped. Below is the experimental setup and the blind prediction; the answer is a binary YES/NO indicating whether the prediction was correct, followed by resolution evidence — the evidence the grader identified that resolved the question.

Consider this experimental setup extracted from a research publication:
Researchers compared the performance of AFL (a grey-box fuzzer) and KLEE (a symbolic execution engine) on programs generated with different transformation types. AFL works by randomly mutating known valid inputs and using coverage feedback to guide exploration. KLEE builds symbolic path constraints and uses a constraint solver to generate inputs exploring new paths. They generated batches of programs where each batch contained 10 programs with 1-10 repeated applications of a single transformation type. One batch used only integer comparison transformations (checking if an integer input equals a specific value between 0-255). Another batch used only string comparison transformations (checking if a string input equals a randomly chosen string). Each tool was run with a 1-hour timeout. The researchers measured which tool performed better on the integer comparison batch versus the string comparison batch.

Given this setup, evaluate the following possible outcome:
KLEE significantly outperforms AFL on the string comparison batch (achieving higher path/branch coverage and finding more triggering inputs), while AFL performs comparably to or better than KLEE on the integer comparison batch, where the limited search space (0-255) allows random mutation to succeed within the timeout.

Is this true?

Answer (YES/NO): NO